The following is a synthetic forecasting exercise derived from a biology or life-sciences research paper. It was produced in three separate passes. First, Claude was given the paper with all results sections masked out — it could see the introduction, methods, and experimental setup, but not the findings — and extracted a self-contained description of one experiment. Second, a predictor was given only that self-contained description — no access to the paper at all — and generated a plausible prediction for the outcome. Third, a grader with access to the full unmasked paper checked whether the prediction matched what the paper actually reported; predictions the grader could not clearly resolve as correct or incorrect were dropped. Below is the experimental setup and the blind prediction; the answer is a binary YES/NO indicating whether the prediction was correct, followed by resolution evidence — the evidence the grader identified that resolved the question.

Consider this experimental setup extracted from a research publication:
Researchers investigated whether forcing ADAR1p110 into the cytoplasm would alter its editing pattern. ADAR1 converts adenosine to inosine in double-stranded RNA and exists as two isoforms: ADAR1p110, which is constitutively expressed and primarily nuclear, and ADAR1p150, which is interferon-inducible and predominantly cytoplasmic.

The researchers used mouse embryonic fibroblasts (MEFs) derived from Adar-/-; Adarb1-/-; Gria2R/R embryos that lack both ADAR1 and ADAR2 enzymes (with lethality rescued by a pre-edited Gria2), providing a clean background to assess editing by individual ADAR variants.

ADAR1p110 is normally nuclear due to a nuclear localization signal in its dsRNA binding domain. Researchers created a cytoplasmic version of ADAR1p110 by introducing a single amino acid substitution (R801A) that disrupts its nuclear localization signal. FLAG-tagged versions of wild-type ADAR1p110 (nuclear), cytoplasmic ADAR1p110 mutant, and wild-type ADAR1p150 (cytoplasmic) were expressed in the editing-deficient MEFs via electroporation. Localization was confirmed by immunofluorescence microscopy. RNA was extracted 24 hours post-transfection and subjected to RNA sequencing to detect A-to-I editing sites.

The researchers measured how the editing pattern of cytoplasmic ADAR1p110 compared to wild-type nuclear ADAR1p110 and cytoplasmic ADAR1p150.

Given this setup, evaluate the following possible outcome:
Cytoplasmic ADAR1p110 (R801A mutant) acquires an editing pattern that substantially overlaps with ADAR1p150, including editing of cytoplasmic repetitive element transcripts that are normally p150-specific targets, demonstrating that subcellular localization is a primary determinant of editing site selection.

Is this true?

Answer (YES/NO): YES